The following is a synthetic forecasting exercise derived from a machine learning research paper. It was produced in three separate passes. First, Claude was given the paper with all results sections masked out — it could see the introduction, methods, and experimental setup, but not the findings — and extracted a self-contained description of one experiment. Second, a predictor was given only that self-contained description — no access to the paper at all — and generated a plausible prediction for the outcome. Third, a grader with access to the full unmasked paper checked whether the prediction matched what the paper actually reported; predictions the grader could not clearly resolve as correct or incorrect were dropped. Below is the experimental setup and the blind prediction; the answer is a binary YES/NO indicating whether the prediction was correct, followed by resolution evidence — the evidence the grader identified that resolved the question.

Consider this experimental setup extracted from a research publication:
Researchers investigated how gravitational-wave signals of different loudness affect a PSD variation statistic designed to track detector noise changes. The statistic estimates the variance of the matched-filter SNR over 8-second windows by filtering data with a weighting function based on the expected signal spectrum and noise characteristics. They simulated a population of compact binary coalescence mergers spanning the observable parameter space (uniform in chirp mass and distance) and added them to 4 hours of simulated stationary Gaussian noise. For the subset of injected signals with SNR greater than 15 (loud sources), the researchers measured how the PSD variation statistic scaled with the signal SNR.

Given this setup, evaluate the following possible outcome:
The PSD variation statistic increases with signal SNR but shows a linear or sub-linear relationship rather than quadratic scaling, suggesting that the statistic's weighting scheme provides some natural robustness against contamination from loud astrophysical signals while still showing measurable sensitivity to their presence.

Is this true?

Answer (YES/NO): NO